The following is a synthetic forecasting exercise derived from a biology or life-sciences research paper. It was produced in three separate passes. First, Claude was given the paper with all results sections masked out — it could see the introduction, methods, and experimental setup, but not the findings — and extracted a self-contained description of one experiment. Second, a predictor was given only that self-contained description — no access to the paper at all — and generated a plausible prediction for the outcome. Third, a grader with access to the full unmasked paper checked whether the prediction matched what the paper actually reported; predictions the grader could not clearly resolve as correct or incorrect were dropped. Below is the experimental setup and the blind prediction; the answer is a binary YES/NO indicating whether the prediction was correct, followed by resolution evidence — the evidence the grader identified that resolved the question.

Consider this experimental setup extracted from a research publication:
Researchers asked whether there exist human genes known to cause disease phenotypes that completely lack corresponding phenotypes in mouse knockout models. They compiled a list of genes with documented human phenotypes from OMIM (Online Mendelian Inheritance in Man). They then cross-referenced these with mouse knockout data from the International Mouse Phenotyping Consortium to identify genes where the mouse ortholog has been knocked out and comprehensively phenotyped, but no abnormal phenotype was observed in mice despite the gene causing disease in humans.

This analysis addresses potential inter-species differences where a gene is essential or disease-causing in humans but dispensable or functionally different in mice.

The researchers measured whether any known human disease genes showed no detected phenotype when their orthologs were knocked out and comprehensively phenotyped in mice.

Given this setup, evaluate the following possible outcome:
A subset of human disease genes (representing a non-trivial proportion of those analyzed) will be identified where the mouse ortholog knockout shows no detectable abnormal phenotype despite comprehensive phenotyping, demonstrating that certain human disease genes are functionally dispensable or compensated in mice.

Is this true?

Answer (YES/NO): NO